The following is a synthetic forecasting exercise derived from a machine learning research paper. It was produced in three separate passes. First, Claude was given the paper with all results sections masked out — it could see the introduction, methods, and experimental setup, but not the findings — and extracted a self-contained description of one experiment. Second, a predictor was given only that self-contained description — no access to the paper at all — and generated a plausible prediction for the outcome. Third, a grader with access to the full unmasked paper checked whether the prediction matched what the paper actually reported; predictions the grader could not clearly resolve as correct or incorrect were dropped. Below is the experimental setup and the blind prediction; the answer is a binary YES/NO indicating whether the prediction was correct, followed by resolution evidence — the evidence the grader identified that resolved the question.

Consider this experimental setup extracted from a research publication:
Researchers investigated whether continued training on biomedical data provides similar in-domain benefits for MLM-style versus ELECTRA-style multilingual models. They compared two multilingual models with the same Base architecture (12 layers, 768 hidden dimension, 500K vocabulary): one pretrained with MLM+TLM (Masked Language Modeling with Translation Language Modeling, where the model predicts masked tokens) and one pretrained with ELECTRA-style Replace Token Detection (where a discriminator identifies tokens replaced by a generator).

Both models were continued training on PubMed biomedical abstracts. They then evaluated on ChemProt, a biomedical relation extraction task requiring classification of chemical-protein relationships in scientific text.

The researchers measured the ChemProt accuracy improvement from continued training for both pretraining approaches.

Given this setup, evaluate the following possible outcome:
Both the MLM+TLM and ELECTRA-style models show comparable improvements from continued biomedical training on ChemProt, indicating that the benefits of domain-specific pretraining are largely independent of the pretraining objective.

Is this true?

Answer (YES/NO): YES